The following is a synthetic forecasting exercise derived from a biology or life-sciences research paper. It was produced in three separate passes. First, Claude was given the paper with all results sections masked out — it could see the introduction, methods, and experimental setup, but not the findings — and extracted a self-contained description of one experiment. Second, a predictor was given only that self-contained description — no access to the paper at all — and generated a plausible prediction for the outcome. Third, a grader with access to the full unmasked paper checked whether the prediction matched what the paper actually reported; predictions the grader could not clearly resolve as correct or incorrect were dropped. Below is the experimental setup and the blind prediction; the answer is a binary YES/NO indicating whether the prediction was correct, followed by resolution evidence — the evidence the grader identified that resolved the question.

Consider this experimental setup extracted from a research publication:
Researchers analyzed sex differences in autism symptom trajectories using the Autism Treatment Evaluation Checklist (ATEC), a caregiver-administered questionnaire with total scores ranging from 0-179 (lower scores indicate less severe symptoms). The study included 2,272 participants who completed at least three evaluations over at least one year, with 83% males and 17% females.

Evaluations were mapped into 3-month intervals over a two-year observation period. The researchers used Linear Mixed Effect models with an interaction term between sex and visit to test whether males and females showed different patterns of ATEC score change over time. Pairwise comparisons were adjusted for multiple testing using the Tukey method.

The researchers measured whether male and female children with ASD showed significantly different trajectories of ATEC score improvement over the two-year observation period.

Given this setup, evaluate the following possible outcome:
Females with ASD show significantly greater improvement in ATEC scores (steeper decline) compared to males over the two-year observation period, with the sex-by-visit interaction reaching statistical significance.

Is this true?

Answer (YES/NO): NO